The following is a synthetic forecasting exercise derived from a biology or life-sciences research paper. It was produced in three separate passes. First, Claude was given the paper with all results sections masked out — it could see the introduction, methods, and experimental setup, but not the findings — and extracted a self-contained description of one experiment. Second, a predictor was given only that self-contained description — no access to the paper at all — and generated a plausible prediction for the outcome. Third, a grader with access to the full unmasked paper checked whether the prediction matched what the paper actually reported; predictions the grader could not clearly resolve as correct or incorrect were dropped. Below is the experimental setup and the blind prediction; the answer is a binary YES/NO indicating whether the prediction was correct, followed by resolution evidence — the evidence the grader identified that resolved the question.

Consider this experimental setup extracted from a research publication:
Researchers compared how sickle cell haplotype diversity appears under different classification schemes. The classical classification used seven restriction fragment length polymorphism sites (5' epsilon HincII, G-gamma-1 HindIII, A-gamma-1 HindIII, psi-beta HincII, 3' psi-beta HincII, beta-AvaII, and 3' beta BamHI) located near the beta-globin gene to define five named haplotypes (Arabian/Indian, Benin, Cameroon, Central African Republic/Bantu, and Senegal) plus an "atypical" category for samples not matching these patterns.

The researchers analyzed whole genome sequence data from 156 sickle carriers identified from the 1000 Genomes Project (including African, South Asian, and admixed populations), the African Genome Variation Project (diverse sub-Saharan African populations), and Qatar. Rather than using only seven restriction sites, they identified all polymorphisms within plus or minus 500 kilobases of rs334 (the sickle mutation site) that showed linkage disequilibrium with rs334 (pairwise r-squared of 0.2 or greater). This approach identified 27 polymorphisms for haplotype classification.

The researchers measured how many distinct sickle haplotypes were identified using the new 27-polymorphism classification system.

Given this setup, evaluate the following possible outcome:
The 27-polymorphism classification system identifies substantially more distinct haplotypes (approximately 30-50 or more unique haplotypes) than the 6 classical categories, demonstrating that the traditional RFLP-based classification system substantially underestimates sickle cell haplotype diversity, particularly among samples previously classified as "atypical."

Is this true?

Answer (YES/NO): NO